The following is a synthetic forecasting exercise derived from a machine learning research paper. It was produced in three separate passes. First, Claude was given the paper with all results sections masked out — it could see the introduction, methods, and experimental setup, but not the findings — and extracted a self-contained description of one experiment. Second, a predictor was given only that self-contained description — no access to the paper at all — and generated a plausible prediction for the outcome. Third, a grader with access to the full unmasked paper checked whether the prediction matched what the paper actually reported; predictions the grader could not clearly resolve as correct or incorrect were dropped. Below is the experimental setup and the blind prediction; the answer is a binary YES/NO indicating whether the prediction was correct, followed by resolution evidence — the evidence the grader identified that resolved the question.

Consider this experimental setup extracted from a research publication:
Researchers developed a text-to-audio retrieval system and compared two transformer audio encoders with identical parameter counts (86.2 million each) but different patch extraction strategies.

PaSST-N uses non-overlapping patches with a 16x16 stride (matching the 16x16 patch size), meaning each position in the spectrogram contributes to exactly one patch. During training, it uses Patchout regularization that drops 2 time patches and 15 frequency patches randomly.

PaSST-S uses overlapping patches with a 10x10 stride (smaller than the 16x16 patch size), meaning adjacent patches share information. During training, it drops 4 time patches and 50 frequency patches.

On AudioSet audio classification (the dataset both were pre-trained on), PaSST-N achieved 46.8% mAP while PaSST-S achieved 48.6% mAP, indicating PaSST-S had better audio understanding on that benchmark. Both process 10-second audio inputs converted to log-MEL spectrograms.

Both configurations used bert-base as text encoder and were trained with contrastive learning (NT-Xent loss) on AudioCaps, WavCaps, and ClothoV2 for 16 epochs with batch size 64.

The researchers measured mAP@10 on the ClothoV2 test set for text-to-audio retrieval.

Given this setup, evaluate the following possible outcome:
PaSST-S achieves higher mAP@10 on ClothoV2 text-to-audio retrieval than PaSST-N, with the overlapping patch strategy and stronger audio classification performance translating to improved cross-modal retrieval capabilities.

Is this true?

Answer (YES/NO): NO